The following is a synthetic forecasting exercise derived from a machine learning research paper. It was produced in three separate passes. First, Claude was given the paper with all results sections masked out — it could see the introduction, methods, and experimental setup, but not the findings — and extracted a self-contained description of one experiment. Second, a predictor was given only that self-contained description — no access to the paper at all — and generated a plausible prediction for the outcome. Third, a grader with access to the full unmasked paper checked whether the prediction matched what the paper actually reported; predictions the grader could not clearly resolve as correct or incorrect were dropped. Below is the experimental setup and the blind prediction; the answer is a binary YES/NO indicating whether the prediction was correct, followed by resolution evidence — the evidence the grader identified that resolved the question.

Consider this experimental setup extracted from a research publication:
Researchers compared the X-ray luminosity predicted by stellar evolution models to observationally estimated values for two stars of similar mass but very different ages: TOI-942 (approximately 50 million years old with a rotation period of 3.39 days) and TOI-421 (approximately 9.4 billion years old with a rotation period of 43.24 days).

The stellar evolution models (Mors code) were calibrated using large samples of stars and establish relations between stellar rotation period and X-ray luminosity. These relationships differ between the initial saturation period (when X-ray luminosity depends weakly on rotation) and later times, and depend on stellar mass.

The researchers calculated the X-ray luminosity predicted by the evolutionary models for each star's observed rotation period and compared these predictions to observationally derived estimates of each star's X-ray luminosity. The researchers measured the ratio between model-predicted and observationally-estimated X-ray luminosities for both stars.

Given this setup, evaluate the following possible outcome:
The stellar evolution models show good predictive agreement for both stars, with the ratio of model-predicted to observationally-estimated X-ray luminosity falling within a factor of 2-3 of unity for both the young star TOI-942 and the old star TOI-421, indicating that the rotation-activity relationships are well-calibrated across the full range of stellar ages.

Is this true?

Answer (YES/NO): YES